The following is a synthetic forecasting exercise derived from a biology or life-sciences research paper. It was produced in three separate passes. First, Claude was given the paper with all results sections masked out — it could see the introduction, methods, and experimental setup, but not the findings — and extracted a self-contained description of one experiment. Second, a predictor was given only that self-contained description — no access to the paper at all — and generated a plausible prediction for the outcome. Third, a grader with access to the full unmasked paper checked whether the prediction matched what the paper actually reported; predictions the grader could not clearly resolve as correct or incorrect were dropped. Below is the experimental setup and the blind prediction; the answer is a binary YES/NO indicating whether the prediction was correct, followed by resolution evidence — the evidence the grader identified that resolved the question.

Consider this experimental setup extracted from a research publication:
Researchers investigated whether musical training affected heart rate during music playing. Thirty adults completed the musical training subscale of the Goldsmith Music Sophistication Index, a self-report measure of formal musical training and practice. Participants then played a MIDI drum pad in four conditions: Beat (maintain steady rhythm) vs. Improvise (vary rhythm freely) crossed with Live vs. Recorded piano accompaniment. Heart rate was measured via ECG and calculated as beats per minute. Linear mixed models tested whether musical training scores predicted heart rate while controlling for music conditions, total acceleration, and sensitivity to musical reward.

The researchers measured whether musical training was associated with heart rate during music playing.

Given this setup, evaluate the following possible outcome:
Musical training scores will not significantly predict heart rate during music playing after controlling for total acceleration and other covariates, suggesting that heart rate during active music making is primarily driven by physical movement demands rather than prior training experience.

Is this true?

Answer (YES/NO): NO